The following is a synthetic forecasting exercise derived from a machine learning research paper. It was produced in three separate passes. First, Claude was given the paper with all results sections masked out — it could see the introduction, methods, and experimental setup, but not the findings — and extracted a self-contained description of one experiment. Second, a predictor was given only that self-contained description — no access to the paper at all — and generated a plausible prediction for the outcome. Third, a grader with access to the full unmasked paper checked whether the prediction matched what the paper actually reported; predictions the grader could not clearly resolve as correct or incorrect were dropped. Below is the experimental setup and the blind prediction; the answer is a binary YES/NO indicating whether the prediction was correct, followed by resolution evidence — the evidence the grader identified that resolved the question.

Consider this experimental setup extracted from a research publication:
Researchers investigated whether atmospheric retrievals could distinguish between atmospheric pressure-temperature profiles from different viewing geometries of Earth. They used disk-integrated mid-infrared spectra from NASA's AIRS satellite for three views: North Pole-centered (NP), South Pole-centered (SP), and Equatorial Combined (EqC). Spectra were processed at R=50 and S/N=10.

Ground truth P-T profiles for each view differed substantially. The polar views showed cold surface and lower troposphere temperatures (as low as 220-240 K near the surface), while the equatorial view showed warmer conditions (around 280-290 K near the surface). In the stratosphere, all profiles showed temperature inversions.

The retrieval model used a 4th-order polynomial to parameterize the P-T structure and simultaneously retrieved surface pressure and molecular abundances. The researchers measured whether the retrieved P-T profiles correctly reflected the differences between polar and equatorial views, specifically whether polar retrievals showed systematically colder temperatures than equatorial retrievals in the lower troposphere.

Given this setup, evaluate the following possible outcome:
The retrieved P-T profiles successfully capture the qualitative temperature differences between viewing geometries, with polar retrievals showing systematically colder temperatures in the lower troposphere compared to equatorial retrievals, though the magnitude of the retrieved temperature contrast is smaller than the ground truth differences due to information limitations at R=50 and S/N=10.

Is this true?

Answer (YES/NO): NO